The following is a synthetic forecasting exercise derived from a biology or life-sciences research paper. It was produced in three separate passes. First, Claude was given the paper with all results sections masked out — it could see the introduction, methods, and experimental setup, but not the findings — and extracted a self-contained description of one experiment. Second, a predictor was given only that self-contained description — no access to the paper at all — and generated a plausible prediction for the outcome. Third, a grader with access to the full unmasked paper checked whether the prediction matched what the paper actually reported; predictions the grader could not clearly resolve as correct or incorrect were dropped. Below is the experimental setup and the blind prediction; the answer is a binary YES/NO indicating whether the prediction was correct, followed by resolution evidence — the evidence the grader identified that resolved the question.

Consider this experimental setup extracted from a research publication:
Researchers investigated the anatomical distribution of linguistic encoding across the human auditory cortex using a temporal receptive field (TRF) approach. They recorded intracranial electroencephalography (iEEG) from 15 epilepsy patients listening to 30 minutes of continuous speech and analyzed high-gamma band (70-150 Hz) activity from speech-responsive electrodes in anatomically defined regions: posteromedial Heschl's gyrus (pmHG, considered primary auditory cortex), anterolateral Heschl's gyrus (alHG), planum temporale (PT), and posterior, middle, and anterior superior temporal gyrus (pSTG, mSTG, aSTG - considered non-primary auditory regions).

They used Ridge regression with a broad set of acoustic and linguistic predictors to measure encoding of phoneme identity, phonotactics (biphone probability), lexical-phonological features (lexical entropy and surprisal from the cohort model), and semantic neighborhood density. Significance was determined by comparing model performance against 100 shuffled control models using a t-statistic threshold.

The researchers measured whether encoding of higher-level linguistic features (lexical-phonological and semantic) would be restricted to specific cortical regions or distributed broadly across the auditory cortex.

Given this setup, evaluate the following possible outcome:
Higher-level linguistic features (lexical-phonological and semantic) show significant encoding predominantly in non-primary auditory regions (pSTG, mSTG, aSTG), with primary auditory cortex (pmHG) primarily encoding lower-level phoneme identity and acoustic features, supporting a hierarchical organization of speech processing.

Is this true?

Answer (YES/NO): YES